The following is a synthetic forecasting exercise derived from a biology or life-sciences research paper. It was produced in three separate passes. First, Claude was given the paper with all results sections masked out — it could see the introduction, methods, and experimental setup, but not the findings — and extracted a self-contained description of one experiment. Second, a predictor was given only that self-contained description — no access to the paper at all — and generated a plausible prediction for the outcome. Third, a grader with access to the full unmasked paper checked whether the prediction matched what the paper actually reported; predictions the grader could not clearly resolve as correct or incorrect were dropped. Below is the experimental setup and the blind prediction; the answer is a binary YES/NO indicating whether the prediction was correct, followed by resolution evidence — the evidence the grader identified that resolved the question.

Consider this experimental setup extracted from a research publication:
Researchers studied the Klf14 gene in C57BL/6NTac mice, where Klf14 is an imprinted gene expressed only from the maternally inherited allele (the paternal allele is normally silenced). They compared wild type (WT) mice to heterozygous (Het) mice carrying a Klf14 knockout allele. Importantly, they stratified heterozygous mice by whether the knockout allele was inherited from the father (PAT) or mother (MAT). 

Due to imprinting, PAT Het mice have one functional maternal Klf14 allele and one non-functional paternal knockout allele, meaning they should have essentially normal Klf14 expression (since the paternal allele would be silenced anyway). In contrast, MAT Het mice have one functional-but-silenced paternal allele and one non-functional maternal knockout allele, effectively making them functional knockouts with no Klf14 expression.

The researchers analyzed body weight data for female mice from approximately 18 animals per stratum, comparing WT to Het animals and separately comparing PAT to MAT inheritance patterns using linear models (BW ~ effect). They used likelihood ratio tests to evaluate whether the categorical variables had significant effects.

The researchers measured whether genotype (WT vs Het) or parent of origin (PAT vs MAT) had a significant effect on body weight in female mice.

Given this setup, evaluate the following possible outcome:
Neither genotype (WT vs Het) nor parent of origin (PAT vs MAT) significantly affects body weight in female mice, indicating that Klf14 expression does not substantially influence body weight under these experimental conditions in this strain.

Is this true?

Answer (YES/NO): NO